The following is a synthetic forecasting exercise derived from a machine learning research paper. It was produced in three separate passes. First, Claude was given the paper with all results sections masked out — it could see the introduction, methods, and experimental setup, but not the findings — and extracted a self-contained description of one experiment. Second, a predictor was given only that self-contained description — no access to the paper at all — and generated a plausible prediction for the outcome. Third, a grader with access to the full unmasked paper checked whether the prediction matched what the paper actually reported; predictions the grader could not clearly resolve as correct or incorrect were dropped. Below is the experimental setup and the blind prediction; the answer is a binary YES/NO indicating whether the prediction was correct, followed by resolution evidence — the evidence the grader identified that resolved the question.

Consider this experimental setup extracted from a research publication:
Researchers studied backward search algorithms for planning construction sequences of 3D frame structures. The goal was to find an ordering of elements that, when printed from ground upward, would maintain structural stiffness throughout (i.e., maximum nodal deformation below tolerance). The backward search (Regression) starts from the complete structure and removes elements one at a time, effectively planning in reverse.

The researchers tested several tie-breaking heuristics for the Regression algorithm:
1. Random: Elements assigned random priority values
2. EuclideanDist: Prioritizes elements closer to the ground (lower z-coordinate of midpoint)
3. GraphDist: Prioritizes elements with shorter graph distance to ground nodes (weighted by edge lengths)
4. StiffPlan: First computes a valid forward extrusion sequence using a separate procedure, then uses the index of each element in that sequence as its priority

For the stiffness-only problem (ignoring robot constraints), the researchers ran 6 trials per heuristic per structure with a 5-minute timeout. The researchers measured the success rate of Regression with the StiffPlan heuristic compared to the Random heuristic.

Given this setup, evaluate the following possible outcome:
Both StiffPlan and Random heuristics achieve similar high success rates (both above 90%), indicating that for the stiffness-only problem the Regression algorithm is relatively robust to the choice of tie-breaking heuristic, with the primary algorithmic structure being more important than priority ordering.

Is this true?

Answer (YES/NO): NO